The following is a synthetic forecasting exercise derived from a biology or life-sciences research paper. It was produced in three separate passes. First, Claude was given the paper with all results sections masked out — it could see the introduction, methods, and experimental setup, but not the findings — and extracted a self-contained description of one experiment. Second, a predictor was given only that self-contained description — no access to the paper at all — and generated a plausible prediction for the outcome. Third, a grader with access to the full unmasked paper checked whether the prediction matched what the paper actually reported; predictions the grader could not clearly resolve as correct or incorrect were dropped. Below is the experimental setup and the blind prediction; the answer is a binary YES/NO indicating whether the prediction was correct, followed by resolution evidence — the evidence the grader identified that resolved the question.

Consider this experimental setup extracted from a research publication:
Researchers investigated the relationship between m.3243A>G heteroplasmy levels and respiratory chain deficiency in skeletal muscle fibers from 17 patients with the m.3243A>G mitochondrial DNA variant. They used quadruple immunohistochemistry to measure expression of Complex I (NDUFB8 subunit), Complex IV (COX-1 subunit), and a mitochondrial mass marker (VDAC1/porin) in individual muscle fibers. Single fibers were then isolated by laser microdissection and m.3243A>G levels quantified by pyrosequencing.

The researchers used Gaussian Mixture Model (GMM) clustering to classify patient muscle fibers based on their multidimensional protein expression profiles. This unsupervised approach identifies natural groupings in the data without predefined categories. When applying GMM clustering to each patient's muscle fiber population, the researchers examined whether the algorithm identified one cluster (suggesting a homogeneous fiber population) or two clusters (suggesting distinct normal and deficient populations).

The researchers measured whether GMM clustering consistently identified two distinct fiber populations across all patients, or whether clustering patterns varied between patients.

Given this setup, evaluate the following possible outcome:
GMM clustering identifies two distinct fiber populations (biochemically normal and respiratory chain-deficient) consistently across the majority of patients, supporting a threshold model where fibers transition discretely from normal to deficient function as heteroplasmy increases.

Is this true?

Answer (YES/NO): YES